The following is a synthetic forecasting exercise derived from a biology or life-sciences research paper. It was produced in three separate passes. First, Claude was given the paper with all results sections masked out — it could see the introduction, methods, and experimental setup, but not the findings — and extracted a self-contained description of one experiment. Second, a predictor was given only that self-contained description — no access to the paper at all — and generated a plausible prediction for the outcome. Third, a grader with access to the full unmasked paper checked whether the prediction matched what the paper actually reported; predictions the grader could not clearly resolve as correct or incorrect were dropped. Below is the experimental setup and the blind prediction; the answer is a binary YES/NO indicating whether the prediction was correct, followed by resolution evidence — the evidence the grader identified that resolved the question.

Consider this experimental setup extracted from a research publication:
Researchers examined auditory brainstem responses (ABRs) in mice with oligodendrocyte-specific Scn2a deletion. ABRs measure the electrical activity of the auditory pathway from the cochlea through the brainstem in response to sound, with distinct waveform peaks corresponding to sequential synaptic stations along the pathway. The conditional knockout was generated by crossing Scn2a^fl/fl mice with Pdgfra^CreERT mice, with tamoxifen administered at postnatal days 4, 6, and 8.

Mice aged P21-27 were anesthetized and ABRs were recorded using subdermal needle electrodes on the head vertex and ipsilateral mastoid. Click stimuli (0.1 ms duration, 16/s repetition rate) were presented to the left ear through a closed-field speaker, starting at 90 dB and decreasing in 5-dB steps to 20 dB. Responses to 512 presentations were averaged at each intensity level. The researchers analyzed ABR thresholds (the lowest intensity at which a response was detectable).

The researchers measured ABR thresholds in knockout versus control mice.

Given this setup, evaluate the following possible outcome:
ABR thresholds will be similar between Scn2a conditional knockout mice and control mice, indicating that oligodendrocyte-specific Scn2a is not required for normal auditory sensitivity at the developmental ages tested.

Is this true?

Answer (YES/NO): YES